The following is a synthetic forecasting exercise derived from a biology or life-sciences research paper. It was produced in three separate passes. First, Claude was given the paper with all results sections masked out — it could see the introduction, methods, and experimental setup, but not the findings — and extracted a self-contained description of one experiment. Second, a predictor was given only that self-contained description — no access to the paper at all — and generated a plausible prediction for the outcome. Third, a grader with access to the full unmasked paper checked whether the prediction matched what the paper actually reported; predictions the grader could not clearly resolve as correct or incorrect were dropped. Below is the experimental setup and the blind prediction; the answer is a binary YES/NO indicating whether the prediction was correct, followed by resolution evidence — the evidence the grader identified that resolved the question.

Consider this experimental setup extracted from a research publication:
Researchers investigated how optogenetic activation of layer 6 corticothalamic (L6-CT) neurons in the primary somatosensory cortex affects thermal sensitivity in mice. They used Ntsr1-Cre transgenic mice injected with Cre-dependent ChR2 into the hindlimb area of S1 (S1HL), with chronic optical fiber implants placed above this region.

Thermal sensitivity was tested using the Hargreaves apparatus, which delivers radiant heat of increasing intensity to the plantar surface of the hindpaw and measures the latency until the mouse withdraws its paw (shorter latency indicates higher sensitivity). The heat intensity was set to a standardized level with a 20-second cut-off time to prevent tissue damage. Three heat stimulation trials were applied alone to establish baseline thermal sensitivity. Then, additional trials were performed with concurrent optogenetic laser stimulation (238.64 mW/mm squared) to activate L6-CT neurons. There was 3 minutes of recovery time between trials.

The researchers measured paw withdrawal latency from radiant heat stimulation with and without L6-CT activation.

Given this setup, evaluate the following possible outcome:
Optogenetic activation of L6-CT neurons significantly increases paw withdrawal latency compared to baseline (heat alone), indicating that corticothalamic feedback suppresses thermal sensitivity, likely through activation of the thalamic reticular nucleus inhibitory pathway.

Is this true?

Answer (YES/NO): NO